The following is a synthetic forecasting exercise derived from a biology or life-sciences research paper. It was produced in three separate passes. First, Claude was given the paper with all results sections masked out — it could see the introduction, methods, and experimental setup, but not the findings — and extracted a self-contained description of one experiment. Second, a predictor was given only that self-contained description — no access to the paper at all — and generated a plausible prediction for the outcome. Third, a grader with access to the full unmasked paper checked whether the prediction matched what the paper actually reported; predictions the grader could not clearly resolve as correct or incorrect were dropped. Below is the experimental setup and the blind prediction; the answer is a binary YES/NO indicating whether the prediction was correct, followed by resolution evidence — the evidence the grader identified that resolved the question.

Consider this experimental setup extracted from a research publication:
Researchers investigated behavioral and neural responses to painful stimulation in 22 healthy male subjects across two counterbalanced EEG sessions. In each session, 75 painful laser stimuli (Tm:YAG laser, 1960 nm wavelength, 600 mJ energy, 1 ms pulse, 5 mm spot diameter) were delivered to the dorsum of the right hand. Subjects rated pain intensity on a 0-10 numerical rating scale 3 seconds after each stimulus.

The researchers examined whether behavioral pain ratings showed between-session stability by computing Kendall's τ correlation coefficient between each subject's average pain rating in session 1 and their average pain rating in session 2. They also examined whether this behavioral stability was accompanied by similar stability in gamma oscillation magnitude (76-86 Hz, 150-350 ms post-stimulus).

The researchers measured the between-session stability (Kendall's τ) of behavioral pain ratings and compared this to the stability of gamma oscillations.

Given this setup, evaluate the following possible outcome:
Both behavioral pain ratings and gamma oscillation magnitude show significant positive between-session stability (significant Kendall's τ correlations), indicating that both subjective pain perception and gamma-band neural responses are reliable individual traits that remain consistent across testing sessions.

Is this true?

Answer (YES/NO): YES